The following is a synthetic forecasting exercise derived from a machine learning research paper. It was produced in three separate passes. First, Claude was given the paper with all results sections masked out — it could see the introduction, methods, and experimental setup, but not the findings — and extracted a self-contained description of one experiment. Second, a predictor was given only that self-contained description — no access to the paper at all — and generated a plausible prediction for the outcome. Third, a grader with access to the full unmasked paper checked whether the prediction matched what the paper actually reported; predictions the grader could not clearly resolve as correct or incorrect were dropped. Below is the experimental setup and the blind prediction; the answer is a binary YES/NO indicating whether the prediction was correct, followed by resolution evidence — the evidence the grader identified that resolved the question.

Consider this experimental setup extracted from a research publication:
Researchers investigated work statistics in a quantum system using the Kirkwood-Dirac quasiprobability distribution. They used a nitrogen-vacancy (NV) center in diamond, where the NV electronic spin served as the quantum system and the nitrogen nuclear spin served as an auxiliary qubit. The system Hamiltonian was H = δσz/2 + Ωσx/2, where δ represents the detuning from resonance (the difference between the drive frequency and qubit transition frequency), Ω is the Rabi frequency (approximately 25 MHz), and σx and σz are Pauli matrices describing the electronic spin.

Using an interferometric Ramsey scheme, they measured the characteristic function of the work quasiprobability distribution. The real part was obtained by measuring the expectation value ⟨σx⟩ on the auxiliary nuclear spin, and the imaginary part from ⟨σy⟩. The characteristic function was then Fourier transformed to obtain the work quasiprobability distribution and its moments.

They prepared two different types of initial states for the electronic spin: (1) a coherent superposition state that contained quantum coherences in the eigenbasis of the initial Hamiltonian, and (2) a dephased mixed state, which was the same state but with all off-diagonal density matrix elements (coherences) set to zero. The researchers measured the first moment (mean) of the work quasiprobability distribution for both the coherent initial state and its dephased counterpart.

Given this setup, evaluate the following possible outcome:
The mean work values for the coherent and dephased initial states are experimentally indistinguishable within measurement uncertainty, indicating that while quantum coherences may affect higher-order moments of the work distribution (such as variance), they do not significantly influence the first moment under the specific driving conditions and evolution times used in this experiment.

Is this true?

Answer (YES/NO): NO